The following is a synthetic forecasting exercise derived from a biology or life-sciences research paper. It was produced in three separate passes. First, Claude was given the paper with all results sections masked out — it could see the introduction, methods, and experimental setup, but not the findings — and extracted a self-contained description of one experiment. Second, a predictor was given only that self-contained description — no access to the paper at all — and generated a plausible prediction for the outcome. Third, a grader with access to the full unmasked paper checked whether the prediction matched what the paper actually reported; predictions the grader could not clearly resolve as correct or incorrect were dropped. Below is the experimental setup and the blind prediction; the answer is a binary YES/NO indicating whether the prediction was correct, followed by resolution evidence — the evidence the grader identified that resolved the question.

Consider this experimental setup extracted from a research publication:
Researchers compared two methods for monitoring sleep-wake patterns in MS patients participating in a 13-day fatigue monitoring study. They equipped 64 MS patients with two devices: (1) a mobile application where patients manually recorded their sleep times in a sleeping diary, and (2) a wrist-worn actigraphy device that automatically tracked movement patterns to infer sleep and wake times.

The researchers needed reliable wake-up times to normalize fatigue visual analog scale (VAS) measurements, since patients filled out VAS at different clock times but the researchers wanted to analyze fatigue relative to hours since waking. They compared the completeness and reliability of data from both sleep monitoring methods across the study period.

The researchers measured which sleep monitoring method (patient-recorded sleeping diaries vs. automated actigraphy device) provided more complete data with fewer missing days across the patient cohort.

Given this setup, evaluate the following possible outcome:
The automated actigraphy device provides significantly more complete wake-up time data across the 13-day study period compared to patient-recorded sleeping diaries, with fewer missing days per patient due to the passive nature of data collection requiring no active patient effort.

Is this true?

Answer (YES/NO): YES